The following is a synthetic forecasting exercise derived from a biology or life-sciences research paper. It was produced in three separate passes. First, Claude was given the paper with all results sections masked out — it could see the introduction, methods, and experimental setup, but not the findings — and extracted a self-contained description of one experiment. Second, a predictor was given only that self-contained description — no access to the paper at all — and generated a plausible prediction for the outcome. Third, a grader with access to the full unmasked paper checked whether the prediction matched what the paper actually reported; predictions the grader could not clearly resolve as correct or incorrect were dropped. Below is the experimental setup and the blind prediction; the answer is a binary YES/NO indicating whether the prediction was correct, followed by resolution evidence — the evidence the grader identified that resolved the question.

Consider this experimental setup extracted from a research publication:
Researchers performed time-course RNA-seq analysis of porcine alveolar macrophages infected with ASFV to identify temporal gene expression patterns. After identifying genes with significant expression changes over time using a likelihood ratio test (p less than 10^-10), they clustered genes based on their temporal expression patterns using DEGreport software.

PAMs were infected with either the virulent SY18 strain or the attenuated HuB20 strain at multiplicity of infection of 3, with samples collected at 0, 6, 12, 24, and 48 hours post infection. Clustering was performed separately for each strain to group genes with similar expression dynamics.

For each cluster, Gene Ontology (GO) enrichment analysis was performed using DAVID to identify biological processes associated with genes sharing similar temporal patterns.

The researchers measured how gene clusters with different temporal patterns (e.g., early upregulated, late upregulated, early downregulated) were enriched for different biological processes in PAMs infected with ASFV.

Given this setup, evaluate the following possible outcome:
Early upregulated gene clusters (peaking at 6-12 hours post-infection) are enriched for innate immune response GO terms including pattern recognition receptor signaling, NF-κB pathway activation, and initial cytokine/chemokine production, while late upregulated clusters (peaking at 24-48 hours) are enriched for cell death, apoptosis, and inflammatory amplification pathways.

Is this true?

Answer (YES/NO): NO